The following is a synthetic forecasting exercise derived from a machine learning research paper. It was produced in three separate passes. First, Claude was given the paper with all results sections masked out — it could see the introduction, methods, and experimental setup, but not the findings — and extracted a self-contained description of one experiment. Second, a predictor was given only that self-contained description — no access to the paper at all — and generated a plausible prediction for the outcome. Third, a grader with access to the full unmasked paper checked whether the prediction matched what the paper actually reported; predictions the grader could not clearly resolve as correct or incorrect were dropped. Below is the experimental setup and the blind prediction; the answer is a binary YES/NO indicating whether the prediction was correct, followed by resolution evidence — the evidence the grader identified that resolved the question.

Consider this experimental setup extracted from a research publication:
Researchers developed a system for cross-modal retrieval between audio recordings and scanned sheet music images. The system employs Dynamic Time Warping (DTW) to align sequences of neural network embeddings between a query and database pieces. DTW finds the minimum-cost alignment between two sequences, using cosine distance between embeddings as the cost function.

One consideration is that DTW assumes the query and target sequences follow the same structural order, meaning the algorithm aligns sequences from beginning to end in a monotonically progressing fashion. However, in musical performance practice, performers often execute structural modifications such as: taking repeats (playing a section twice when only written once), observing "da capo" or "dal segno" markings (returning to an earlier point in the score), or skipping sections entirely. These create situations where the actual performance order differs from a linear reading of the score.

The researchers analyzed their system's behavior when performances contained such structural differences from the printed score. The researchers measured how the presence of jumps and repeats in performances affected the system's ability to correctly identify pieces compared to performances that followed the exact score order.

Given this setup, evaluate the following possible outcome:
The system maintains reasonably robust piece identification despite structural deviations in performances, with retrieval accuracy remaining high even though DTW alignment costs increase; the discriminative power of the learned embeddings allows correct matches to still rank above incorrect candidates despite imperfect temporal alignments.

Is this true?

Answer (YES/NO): NO